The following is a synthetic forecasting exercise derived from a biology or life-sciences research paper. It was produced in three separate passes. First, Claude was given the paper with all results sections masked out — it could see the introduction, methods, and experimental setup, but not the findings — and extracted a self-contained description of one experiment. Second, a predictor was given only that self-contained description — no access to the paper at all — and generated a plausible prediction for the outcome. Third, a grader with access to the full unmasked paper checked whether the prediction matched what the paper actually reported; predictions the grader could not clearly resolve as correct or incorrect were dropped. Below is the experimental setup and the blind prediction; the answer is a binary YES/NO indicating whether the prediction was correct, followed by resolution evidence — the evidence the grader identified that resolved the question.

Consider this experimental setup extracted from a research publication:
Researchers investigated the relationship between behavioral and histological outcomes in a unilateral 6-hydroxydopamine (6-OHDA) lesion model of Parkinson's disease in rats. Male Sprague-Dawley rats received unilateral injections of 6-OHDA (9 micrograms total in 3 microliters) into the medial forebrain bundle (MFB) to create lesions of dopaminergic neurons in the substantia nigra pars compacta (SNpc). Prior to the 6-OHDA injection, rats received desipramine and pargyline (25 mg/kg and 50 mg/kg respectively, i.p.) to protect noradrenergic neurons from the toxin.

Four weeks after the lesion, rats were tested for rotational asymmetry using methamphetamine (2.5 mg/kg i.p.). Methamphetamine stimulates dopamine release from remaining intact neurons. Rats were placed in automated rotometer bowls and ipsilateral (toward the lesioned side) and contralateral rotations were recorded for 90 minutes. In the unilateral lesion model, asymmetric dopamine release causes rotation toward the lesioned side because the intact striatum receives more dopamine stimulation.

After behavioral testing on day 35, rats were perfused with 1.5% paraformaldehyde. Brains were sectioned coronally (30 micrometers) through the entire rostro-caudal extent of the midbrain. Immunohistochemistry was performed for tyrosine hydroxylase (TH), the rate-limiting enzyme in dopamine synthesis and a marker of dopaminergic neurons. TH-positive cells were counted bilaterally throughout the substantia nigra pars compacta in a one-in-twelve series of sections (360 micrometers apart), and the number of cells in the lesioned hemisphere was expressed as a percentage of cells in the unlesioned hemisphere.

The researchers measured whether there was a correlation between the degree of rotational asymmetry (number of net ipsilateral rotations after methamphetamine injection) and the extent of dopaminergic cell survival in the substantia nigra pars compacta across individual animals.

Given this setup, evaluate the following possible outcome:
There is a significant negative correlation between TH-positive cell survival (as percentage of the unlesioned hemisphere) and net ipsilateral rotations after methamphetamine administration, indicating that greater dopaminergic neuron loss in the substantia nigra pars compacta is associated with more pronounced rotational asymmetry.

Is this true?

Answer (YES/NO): YES